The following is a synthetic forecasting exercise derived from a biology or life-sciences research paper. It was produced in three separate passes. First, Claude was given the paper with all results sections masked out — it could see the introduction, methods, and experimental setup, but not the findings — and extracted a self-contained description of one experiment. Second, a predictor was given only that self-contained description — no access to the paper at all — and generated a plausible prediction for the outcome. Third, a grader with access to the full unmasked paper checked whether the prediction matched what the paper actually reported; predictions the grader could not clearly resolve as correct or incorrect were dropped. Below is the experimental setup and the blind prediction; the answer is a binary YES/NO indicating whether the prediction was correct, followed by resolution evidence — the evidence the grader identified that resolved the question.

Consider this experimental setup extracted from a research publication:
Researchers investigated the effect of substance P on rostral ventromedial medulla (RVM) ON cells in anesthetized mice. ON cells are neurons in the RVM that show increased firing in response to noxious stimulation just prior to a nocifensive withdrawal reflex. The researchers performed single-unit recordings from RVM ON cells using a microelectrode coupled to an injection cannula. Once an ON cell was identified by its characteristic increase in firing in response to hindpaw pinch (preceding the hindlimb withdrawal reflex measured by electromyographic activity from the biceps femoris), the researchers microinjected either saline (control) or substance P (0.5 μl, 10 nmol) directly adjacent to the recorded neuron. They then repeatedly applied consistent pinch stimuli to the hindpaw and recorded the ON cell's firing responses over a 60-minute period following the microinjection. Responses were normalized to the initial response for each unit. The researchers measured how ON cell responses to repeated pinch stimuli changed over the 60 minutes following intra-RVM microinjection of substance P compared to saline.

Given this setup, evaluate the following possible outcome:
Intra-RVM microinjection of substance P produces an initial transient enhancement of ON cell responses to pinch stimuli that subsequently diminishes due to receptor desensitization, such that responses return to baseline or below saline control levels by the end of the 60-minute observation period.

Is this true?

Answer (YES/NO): NO